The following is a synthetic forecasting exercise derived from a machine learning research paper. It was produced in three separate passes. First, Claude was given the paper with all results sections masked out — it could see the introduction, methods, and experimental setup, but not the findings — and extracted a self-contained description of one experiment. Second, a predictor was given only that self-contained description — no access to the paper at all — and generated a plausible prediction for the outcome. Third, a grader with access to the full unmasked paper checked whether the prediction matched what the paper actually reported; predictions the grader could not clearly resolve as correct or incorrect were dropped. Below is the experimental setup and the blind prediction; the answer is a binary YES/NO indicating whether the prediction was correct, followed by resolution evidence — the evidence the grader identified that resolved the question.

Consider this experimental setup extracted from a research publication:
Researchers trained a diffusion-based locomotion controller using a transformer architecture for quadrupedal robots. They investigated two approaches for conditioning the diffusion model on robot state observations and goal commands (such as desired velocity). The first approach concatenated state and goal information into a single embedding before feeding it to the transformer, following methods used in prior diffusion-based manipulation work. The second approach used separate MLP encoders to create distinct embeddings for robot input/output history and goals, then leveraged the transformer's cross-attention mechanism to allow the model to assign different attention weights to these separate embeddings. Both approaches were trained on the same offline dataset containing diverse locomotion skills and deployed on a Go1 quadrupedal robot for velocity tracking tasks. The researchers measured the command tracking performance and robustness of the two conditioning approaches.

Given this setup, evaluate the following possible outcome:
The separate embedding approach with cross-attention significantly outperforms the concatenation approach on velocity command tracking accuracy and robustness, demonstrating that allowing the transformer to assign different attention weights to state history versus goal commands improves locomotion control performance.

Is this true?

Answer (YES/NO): YES